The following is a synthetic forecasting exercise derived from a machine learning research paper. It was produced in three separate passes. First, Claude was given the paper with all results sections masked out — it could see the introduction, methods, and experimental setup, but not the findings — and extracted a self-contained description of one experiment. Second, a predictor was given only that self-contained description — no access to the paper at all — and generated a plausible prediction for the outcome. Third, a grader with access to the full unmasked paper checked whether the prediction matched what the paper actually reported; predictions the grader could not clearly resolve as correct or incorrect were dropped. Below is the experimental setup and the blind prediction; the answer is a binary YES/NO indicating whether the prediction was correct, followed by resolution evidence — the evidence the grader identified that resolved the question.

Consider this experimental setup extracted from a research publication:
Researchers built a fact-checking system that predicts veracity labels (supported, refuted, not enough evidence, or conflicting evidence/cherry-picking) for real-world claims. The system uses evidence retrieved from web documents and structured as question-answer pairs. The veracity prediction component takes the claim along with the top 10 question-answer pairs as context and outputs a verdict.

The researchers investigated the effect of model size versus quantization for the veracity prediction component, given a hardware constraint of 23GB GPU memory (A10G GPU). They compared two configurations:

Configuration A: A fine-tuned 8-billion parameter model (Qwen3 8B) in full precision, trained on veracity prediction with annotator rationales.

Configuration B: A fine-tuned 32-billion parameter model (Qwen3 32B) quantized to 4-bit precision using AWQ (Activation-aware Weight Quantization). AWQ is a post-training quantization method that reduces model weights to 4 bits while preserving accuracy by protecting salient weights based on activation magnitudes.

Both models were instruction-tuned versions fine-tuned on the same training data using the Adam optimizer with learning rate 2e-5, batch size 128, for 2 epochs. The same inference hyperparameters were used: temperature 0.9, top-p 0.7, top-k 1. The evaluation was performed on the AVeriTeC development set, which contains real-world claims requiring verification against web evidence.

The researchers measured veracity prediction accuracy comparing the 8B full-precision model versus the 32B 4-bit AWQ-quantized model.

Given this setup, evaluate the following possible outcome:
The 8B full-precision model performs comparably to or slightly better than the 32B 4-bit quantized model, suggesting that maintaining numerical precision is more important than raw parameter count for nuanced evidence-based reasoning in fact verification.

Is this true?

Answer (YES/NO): NO